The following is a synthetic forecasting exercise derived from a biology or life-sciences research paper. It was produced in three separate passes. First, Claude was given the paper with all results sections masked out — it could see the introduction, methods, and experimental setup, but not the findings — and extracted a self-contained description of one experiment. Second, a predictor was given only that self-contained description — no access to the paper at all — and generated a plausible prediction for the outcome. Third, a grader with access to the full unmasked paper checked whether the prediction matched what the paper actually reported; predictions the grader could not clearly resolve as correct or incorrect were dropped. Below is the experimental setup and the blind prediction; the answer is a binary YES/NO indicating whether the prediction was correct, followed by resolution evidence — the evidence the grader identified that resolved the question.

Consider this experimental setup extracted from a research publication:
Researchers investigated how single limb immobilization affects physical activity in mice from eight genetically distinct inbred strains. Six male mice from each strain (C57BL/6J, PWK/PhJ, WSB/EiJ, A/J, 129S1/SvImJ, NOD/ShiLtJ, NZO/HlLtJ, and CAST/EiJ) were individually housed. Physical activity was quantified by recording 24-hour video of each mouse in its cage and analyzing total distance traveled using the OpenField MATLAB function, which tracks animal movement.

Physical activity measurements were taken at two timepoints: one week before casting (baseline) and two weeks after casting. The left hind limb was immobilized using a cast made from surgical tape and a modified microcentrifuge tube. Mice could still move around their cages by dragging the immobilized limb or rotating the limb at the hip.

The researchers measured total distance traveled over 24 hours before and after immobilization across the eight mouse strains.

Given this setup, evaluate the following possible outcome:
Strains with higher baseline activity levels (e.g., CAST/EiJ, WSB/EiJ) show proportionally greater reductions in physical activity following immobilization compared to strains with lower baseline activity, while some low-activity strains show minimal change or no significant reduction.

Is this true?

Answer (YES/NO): NO